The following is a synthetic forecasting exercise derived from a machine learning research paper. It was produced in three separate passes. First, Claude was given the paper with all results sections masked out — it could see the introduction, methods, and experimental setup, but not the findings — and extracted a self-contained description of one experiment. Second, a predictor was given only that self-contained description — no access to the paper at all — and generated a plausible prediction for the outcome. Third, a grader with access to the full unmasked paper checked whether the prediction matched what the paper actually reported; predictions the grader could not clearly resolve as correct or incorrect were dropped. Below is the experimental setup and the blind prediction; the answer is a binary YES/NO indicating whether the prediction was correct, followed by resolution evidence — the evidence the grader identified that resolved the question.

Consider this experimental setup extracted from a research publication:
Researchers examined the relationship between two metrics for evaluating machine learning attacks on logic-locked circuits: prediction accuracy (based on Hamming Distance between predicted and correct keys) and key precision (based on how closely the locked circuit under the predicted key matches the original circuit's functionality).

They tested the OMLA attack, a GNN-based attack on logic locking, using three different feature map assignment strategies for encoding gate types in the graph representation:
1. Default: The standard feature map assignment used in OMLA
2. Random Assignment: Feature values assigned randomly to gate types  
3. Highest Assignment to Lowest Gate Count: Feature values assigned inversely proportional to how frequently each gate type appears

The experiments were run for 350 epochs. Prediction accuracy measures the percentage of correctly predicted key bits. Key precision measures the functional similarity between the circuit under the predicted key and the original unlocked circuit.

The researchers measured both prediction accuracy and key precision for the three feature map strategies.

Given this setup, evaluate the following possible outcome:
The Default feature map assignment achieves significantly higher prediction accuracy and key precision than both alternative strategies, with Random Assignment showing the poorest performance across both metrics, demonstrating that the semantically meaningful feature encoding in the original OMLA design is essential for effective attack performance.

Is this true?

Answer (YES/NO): NO